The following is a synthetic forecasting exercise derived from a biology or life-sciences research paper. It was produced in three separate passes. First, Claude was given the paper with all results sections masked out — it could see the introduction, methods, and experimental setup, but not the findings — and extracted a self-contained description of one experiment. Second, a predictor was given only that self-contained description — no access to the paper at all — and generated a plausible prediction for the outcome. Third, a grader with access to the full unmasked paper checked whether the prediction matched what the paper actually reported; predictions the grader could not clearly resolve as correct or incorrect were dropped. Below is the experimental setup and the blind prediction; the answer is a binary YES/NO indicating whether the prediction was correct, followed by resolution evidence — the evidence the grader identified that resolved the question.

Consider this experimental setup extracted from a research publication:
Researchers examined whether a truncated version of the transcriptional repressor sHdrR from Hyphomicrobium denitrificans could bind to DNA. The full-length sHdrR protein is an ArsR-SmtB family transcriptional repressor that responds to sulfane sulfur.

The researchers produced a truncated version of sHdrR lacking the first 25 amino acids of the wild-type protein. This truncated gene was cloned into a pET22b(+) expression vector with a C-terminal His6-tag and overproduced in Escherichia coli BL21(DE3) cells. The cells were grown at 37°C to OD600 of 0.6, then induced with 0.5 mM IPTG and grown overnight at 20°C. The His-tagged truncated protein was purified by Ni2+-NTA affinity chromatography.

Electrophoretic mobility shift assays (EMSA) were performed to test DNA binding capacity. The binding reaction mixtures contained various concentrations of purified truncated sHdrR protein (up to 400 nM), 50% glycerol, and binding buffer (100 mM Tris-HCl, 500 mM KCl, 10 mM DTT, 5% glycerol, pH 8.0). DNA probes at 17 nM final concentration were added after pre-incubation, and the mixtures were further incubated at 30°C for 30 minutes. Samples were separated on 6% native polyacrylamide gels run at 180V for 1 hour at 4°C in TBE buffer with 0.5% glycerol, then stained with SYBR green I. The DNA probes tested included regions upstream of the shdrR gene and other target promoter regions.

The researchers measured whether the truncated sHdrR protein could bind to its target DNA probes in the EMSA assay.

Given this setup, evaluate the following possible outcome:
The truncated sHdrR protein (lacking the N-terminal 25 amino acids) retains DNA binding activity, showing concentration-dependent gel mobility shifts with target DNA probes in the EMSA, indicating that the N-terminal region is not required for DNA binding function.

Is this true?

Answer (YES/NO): YES